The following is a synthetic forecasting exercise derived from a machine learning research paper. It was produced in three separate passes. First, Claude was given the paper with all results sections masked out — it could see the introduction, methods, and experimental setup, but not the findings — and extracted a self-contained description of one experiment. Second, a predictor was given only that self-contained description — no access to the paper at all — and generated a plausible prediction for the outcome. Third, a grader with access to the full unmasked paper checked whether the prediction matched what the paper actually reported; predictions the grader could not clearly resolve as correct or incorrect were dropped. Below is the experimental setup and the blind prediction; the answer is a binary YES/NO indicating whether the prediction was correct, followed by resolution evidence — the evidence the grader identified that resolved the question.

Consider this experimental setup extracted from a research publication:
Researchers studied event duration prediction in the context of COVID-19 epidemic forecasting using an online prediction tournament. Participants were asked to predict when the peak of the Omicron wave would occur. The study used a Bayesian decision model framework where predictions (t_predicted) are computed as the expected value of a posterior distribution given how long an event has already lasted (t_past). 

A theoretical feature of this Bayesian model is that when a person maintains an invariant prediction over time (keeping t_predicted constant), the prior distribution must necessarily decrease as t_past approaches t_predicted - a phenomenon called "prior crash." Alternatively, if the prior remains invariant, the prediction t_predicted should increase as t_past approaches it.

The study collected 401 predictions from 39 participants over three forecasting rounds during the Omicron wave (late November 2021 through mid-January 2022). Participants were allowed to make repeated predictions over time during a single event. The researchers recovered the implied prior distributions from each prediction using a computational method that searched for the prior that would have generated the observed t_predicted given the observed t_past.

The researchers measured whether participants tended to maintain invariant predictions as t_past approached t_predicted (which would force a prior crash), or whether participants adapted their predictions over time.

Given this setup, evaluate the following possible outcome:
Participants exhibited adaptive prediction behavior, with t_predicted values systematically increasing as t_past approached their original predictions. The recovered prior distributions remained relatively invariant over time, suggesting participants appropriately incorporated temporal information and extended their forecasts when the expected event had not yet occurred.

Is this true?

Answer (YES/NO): NO